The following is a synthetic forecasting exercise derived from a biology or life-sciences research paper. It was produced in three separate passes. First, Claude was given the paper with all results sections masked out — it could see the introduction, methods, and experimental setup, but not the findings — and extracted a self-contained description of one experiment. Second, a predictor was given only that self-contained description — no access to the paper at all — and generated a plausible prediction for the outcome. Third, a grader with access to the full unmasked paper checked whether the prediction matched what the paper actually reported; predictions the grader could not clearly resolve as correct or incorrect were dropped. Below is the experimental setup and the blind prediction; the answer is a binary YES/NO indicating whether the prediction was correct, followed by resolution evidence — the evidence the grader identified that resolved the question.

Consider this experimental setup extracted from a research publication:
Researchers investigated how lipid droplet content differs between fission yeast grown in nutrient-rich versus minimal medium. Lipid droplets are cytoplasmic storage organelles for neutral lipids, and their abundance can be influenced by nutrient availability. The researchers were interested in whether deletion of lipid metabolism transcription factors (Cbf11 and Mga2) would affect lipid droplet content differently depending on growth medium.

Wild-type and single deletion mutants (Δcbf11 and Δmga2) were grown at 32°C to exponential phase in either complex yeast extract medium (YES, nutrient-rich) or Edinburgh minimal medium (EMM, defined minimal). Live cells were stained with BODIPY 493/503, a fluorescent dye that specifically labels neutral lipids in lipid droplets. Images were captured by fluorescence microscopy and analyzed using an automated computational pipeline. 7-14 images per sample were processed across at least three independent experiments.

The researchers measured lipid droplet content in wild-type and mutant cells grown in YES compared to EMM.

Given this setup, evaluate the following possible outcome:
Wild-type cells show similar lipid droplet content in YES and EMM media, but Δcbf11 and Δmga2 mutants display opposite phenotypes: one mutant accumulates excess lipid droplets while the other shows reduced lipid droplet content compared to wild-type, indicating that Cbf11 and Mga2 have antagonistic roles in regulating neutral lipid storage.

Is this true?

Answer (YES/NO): NO